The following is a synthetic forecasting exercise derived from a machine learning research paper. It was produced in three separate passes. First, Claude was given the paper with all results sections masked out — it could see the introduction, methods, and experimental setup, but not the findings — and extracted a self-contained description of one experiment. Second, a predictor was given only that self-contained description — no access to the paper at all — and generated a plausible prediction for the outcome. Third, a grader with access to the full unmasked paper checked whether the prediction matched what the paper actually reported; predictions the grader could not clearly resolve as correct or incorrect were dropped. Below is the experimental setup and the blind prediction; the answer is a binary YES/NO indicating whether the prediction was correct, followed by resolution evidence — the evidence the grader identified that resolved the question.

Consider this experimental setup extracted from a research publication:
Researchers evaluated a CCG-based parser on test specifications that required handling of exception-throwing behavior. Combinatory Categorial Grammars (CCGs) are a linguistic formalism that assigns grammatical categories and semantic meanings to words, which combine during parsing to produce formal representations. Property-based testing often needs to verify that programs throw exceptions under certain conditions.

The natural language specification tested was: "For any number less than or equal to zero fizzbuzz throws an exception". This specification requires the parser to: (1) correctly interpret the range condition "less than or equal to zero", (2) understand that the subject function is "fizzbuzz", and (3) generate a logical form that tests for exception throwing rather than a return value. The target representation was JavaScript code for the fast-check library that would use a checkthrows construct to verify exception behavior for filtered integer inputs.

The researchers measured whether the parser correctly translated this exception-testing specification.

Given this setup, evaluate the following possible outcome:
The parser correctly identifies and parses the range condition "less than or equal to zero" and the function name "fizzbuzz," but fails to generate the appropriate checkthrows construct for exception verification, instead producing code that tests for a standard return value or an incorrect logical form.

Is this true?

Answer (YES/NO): NO